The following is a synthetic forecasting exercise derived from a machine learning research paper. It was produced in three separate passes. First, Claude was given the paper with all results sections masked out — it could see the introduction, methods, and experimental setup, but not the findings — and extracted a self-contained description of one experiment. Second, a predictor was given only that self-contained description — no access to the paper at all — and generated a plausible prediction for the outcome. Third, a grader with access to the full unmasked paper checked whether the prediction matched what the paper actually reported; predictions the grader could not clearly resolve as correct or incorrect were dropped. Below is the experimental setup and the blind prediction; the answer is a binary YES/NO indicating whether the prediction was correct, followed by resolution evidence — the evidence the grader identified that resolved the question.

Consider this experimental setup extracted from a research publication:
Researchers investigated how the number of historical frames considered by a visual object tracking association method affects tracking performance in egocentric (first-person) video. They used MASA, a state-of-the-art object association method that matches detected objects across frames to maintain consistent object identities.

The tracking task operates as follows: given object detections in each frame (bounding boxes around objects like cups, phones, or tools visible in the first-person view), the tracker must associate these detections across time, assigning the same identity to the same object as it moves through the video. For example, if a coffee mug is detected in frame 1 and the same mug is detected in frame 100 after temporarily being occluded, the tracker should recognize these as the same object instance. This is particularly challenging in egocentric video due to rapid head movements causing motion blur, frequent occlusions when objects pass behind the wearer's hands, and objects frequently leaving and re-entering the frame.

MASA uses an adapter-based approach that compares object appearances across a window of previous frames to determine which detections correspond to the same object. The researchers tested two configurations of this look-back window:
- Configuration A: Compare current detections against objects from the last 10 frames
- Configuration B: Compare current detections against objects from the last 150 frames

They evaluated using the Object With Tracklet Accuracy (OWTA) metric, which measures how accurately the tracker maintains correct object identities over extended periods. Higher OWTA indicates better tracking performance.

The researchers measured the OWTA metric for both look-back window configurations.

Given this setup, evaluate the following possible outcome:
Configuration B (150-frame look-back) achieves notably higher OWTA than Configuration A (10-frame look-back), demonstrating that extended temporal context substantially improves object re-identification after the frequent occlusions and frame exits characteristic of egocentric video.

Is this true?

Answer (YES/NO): NO